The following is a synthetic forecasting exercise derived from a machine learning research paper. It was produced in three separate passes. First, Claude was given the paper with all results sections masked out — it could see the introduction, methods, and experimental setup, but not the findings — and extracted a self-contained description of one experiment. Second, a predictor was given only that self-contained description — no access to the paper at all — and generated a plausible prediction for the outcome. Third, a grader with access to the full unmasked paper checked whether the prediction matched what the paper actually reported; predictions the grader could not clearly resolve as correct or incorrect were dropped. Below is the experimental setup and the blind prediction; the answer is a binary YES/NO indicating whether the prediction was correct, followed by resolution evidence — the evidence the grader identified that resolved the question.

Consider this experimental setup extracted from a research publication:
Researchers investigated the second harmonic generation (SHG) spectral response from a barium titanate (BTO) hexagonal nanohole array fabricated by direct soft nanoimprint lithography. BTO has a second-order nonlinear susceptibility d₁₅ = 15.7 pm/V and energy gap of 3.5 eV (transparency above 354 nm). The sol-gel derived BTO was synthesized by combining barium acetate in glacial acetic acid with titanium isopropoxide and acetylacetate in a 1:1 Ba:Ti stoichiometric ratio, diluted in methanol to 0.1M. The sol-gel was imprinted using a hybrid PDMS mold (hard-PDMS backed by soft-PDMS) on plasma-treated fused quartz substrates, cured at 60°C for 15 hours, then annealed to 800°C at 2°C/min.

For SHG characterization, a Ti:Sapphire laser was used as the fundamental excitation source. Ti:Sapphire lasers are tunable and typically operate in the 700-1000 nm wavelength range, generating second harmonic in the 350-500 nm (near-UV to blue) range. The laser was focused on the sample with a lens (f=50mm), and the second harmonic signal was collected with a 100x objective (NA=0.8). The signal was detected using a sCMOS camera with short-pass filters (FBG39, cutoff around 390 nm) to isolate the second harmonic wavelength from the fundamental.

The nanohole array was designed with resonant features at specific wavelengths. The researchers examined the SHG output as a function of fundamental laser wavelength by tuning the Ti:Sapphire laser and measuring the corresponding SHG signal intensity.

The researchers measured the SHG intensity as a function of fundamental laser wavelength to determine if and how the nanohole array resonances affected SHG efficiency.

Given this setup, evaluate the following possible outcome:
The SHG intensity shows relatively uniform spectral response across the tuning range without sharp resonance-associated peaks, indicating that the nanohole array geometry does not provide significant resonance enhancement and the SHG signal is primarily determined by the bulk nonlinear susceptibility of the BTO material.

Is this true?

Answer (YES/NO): NO